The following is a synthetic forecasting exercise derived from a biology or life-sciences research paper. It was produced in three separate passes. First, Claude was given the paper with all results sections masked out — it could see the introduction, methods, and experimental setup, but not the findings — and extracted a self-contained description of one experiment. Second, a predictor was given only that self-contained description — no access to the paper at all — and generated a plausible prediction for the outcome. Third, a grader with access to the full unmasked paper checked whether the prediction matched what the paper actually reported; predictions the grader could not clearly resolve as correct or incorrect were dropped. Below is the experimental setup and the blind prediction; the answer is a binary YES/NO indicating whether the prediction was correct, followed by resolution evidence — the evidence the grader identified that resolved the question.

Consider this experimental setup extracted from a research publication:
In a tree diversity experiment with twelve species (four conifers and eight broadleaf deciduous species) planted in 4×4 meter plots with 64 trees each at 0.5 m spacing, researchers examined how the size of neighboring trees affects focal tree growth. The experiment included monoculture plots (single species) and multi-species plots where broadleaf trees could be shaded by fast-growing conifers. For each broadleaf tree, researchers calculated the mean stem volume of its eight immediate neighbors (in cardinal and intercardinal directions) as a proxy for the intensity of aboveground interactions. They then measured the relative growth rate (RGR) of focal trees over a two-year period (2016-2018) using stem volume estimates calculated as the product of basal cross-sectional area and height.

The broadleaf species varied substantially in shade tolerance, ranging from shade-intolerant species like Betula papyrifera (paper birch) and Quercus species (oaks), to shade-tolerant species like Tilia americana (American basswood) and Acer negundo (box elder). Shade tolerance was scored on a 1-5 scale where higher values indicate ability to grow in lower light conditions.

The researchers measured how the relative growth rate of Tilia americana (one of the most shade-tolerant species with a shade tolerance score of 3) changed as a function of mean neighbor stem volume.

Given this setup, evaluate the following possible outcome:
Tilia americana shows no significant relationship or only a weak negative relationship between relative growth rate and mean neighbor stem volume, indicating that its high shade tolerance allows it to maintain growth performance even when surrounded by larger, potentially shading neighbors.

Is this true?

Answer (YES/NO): NO